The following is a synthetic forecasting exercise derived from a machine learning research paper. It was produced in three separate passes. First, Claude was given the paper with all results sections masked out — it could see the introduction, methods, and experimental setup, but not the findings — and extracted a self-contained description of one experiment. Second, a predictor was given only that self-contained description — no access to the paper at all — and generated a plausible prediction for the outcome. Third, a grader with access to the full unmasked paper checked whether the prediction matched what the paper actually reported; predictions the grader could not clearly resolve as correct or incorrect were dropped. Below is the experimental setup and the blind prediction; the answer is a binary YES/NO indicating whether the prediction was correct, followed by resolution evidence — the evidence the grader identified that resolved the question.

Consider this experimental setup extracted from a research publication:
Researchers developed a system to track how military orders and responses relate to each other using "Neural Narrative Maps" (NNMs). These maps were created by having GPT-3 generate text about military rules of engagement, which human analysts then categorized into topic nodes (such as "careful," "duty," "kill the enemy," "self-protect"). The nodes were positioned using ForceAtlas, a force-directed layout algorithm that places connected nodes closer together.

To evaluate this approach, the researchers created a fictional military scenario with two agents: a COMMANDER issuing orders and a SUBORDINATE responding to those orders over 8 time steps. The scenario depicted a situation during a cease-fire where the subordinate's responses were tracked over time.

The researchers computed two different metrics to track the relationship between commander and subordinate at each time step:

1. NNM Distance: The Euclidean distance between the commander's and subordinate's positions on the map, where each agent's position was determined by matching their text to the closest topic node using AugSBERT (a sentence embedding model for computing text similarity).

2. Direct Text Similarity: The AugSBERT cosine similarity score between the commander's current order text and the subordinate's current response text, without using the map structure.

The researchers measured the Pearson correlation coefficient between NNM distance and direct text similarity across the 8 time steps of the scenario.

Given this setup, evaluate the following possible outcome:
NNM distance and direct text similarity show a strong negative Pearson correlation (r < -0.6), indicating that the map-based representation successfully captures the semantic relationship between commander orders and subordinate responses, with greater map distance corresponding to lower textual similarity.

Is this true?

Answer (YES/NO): NO